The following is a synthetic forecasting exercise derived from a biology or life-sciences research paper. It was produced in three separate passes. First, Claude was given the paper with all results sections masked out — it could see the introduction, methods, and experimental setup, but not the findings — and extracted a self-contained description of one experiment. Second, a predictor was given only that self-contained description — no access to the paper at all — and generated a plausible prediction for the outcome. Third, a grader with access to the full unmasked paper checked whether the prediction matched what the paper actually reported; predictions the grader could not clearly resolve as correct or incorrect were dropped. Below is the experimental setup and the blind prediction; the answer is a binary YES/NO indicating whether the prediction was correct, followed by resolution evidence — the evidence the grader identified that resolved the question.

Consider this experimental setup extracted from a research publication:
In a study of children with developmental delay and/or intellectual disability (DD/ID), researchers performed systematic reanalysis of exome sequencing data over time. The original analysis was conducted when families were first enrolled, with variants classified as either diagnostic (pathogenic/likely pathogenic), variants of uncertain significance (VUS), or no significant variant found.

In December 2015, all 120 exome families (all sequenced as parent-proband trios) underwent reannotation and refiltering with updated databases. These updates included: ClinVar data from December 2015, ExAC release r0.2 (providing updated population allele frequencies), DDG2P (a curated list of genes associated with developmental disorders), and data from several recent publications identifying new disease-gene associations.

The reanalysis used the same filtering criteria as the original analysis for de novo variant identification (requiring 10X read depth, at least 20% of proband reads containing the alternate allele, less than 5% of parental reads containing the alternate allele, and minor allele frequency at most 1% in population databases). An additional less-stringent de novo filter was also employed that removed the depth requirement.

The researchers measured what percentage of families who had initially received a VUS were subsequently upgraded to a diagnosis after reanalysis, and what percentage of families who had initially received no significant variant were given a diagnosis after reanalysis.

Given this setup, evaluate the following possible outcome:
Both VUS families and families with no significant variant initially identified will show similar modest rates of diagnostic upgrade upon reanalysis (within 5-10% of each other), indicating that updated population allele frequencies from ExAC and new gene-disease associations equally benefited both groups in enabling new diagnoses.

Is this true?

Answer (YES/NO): NO